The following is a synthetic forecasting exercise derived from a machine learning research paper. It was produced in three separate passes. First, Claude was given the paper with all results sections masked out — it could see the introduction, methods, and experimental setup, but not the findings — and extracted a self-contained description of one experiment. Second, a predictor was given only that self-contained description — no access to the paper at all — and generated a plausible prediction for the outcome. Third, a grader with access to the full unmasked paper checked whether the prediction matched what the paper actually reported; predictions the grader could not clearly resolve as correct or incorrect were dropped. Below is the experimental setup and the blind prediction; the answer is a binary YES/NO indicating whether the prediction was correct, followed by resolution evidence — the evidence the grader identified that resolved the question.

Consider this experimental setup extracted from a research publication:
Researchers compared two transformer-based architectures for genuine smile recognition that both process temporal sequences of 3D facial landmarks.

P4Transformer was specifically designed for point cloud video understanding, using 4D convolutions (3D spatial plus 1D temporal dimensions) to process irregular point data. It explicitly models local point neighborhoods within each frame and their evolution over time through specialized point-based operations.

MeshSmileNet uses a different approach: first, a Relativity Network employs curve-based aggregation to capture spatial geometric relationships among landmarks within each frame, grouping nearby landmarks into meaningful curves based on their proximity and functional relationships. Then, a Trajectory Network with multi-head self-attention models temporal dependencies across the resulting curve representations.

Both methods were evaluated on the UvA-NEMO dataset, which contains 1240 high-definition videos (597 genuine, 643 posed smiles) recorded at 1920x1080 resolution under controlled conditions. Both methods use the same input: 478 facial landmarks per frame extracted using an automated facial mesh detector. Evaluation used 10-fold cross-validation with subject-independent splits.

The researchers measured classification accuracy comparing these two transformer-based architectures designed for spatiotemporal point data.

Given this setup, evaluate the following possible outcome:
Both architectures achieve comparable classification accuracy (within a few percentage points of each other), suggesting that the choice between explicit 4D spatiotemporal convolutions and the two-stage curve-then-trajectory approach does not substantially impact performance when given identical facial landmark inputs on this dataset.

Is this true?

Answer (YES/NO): NO